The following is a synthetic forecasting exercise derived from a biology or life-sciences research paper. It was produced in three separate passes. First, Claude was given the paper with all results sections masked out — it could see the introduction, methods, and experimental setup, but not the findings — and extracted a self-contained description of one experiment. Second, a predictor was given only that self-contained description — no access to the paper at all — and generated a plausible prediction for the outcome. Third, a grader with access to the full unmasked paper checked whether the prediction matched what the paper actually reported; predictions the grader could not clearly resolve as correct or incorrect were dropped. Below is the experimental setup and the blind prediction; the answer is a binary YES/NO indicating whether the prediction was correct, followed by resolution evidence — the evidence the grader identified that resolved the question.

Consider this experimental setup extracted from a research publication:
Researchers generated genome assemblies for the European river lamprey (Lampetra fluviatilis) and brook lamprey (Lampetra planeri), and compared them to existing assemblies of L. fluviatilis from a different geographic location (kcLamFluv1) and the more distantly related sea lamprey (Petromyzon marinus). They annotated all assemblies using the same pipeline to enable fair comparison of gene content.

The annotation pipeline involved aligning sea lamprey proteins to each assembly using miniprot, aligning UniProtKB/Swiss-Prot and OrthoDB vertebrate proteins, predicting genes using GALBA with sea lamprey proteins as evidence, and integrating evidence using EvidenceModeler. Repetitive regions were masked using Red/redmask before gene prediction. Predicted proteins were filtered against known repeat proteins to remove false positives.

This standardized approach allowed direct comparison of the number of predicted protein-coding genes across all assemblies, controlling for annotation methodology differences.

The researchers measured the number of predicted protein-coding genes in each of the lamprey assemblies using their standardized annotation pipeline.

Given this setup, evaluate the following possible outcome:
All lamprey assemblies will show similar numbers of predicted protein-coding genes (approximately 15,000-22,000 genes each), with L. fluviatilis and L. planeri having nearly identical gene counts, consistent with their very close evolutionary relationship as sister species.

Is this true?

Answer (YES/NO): NO